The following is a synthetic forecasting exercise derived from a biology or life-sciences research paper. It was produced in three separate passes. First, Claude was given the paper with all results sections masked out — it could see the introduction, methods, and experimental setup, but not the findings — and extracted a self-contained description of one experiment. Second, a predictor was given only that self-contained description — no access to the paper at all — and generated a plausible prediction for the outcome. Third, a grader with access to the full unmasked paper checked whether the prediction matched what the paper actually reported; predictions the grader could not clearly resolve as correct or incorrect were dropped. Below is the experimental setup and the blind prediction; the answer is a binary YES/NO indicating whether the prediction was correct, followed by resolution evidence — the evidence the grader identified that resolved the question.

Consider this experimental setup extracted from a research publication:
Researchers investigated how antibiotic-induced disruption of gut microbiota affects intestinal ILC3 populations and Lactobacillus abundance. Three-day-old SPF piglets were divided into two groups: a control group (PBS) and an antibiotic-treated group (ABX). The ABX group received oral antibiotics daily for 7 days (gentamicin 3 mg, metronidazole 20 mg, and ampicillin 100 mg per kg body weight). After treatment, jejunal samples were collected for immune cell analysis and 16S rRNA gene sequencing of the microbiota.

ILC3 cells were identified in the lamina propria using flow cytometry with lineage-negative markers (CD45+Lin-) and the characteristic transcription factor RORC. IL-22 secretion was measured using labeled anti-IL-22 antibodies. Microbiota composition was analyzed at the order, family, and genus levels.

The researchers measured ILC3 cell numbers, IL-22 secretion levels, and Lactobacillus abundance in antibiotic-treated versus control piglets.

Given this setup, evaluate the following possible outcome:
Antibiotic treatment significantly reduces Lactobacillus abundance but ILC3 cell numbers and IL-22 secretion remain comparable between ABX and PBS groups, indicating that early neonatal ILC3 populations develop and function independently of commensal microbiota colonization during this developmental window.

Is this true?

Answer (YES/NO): NO